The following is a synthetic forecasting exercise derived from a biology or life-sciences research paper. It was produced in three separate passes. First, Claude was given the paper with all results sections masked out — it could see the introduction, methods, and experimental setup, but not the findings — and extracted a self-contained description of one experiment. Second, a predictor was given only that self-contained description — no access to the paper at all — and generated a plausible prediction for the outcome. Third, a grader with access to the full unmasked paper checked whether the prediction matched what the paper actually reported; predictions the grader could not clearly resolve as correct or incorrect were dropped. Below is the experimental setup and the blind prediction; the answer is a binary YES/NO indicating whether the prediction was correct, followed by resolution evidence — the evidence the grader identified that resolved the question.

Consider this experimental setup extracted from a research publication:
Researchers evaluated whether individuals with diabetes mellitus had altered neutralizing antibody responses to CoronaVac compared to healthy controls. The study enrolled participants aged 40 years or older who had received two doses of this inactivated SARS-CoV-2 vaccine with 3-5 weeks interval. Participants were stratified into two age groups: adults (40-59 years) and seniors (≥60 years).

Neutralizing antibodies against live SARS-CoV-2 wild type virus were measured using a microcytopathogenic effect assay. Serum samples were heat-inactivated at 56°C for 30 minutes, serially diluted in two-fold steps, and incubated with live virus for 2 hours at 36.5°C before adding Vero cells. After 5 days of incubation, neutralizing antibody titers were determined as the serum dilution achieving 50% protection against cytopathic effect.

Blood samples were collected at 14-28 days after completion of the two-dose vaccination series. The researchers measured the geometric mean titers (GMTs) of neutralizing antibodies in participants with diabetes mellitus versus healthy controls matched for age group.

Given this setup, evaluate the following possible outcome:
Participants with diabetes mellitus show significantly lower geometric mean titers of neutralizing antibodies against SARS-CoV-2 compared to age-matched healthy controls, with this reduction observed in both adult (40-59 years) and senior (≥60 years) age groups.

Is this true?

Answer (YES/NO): NO